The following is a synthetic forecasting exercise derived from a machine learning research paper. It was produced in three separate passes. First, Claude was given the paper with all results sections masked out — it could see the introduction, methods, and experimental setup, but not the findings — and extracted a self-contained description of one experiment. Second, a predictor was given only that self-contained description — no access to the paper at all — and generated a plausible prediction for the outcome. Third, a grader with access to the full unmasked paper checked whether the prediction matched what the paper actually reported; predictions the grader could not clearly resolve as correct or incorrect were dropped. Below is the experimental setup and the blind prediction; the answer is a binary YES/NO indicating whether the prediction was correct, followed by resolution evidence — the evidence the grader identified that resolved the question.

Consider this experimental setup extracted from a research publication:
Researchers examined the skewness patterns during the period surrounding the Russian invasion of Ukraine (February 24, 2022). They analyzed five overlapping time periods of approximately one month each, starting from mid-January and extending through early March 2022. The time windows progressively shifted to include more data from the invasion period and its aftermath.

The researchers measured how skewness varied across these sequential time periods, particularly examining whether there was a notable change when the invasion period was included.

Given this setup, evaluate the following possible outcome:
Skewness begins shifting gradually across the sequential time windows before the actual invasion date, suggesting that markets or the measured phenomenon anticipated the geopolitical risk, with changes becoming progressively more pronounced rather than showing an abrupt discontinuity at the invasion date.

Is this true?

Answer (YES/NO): NO